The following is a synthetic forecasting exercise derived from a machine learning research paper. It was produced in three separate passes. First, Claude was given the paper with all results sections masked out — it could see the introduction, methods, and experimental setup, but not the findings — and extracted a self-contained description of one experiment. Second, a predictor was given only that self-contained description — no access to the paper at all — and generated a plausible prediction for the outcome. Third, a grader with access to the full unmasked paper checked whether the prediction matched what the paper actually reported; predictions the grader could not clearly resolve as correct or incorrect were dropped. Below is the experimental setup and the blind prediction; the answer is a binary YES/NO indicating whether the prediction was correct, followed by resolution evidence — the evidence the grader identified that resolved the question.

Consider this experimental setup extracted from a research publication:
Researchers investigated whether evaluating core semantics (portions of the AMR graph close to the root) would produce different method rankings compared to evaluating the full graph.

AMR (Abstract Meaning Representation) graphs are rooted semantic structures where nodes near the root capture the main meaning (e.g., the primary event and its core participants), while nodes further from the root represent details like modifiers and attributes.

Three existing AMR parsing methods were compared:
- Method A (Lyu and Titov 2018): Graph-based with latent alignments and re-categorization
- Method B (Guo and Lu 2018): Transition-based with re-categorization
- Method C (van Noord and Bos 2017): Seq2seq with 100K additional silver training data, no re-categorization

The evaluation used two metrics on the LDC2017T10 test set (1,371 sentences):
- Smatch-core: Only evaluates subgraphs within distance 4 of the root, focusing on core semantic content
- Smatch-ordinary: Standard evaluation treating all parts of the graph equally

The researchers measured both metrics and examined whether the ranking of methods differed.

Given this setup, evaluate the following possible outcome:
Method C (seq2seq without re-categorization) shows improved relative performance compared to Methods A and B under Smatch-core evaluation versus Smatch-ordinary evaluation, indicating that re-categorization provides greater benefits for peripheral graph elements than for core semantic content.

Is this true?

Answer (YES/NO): YES